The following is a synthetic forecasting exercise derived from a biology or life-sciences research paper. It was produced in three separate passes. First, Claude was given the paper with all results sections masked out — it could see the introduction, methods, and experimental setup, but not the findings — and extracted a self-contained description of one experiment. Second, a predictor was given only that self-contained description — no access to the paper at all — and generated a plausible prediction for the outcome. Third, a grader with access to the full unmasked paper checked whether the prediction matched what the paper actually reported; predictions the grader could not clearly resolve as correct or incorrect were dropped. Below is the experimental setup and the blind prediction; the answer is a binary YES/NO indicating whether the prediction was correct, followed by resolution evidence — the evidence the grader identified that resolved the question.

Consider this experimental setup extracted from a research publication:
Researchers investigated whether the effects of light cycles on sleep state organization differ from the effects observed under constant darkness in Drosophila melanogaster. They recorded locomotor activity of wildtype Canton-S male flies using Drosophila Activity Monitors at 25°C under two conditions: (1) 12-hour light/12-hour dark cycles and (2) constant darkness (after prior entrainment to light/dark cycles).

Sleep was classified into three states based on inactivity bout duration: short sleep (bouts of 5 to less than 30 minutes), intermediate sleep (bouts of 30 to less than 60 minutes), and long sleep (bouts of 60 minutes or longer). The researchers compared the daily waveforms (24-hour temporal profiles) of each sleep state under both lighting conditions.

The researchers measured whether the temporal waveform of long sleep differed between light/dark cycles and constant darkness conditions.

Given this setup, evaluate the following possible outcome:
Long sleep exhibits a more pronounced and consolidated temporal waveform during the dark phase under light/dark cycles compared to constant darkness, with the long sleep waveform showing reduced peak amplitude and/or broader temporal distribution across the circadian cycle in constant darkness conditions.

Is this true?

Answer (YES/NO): NO